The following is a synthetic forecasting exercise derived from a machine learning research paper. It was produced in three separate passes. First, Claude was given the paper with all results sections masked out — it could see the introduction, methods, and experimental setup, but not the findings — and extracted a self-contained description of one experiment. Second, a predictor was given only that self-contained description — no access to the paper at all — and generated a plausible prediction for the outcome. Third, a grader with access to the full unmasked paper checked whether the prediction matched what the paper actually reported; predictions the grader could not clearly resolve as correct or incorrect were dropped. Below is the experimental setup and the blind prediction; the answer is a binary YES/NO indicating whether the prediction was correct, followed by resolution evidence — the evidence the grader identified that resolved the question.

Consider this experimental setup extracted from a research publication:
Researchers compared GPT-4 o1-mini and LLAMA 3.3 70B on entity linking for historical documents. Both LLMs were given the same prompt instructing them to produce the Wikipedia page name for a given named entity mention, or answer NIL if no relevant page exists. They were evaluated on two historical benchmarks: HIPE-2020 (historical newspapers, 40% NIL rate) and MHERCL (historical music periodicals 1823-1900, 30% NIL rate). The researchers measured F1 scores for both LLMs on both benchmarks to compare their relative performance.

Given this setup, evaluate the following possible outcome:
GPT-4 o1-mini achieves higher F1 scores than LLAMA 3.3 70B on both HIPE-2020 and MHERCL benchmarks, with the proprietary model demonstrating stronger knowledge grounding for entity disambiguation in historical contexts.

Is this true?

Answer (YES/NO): NO